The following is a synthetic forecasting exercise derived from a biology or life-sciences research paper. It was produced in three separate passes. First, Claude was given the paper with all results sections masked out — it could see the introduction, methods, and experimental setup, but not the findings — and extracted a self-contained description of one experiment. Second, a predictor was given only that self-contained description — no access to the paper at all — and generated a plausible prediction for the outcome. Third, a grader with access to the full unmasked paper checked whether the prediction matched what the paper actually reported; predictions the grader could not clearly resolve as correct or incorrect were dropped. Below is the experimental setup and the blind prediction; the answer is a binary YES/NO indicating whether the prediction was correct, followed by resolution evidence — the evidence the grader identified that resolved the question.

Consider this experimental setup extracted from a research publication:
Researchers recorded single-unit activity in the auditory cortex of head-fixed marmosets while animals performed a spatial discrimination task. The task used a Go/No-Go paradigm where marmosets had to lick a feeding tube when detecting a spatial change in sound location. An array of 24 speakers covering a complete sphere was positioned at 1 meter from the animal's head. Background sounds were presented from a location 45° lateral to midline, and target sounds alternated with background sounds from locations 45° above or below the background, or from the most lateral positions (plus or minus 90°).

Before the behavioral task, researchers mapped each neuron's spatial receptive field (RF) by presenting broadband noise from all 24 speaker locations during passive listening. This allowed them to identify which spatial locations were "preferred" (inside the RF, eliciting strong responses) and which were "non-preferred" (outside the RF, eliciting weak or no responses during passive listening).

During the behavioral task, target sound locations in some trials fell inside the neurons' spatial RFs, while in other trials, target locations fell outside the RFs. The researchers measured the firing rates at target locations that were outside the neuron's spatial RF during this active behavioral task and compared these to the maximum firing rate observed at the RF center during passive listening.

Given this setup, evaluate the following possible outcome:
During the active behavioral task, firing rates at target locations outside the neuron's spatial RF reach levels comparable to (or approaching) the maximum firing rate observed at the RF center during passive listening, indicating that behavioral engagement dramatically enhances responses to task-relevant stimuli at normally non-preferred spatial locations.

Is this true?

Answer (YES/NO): YES